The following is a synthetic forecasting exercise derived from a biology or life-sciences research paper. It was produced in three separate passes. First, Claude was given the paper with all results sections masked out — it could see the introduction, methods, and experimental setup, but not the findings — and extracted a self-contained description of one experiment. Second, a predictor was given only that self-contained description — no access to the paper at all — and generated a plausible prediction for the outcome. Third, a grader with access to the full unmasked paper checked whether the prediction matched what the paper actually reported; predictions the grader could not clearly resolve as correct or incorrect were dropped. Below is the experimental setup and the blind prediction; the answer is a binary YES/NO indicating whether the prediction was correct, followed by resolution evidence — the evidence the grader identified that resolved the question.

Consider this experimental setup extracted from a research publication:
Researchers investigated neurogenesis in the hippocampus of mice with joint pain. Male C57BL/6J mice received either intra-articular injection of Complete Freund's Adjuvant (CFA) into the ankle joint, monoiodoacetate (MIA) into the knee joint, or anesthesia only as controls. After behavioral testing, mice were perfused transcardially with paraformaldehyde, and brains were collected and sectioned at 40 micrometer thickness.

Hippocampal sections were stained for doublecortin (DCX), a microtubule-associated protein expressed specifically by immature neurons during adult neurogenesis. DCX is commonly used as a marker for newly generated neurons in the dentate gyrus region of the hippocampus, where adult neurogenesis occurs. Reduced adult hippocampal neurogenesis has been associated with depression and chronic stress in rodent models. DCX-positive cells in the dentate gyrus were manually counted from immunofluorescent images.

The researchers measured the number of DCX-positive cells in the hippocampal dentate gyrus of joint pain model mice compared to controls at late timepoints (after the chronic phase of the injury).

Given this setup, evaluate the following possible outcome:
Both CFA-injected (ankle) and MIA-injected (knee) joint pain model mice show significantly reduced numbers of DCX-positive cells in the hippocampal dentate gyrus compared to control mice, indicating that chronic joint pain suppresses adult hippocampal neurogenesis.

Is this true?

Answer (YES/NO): NO